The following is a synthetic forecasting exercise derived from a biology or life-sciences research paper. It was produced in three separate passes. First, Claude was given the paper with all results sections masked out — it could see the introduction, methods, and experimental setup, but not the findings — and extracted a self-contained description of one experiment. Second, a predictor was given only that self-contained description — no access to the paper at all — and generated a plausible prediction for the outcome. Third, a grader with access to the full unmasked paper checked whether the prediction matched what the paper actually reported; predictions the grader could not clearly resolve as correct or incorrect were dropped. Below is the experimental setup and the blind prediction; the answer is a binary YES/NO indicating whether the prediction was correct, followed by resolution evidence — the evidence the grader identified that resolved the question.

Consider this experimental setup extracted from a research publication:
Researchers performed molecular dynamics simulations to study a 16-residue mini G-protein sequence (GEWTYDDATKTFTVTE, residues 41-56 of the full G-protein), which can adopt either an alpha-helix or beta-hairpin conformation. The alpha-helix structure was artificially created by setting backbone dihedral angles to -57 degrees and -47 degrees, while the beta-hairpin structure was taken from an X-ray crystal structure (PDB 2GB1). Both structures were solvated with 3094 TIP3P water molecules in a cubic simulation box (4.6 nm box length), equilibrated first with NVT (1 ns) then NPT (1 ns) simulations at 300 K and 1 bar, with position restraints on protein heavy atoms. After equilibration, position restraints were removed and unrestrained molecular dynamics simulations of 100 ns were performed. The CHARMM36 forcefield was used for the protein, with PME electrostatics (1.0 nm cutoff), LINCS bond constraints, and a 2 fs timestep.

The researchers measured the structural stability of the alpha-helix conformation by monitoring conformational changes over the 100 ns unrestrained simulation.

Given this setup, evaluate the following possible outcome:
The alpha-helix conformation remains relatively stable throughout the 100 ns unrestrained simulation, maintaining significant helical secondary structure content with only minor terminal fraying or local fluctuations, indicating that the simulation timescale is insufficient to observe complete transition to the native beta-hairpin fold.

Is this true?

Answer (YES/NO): NO